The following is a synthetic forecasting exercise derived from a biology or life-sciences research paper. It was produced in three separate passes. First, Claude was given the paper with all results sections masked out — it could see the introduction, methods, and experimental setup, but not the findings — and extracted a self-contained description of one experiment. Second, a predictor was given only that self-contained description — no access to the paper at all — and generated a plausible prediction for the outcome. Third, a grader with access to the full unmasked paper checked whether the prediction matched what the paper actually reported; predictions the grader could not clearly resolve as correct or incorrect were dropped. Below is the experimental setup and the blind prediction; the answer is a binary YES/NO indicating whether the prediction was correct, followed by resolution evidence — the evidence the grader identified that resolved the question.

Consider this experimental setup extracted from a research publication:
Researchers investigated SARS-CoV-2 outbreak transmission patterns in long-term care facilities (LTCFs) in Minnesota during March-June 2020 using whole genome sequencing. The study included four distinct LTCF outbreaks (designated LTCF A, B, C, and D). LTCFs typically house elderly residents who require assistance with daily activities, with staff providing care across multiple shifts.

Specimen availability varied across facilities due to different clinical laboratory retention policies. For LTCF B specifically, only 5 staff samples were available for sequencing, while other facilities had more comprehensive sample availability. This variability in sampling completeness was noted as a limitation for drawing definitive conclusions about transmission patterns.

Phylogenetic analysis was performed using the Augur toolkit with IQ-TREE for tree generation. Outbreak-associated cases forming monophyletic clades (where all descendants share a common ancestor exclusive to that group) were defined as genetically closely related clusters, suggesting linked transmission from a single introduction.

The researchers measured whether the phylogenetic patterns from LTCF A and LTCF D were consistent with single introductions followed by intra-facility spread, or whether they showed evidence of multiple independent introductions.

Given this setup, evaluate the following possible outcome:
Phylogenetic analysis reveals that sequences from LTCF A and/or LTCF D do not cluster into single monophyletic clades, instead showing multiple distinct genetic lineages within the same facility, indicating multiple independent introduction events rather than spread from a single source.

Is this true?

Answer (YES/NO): YES